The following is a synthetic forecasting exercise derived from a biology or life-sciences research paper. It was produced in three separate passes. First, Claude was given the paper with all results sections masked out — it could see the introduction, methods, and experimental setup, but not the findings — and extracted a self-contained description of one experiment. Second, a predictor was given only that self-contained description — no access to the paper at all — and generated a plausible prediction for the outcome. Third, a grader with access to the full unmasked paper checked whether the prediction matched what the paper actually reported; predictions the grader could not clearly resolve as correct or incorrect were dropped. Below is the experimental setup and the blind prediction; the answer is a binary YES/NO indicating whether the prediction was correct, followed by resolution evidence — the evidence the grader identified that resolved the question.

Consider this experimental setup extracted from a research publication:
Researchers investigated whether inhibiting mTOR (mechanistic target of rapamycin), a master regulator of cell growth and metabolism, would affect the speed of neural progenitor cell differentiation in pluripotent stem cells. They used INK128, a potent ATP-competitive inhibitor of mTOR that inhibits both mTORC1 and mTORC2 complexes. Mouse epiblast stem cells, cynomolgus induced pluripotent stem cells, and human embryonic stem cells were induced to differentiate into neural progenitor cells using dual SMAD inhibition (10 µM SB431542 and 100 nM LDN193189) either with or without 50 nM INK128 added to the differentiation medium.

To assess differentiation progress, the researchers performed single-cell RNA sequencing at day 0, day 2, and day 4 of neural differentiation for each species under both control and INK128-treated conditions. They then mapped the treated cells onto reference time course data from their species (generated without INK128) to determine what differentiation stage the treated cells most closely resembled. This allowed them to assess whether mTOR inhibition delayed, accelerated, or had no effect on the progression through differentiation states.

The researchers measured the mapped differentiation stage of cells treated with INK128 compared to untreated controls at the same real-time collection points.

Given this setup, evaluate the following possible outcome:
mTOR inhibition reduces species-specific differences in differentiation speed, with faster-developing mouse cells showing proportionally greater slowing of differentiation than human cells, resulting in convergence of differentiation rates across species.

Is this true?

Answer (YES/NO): NO